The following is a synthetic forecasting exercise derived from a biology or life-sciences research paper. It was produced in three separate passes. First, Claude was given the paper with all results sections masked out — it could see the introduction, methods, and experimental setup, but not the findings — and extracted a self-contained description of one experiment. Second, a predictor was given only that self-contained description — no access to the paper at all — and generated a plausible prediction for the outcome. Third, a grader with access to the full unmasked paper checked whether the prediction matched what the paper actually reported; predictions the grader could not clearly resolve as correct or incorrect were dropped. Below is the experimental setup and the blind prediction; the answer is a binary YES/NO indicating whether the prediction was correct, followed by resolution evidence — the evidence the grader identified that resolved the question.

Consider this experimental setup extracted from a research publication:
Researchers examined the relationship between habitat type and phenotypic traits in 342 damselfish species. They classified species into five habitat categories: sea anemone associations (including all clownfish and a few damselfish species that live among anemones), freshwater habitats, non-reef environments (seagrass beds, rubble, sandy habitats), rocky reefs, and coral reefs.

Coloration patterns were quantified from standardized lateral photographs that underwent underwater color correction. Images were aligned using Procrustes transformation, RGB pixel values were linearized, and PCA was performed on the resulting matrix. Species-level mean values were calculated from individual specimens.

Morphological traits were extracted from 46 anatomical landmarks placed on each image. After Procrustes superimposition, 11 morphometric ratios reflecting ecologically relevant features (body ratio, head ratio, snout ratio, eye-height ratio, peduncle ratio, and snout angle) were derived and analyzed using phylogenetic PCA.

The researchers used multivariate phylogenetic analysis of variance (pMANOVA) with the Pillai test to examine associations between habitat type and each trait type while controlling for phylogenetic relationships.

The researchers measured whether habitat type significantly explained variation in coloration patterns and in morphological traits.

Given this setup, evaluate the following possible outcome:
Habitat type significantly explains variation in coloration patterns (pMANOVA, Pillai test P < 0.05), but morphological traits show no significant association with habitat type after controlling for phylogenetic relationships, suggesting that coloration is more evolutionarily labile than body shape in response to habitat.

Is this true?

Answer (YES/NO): YES